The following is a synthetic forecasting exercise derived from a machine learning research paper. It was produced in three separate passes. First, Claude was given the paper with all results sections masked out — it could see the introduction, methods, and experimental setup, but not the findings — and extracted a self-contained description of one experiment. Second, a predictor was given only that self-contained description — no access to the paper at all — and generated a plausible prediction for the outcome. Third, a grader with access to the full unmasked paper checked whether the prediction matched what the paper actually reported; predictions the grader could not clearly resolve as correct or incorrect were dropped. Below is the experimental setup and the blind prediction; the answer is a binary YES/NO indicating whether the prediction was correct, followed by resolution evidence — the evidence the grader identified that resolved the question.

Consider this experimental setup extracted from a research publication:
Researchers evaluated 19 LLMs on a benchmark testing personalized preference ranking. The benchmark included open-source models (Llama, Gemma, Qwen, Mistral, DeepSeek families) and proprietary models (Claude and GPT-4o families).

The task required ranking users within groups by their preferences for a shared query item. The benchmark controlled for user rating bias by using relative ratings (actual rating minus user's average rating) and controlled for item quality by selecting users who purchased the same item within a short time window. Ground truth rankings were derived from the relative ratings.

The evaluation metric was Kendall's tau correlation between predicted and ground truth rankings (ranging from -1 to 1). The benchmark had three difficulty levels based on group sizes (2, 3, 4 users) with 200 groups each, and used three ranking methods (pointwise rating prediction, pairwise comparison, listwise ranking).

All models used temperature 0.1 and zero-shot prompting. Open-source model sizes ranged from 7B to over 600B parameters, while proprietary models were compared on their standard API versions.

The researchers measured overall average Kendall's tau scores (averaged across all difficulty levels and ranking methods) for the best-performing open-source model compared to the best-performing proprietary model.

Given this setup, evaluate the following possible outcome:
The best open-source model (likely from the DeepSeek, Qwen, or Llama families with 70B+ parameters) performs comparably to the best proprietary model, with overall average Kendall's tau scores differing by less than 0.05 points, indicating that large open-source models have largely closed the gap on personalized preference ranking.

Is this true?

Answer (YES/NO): YES